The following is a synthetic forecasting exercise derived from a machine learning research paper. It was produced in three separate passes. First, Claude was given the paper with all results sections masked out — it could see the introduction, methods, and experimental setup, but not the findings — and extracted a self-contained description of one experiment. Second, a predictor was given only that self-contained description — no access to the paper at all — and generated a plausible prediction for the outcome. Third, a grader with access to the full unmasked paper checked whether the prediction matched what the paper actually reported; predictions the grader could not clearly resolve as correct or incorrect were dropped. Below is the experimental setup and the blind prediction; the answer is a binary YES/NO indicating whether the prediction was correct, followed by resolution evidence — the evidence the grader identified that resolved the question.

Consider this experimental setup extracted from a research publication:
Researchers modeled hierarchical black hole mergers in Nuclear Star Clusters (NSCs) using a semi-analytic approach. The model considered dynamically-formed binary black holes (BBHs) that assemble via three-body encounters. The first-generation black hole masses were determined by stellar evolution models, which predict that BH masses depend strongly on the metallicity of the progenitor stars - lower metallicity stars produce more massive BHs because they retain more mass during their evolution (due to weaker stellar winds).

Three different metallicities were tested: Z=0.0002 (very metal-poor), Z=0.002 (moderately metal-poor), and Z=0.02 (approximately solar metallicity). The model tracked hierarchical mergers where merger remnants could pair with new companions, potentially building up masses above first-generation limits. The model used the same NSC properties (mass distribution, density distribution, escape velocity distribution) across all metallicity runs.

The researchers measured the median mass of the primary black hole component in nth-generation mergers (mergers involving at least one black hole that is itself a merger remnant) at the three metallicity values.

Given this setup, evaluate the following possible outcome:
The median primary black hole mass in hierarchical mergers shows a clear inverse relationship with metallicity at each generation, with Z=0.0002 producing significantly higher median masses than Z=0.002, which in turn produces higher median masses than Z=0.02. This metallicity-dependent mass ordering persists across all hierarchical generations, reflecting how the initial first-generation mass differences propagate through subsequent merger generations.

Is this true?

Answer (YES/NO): NO